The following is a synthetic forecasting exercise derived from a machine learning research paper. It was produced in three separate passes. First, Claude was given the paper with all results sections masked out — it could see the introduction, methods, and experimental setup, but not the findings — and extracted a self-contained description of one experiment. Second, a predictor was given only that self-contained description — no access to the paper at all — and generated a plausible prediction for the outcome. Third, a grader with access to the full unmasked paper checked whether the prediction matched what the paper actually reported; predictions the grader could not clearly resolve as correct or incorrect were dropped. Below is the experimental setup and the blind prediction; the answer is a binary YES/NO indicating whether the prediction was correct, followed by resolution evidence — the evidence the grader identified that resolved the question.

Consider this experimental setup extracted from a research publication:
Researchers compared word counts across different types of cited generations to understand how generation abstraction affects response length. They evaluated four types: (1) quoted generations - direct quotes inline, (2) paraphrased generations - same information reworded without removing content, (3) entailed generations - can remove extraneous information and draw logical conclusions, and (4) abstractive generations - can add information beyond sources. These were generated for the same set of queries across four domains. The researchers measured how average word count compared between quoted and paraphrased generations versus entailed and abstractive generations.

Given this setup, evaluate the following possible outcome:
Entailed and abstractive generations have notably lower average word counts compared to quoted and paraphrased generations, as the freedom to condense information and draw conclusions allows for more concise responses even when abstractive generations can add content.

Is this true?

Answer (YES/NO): YES